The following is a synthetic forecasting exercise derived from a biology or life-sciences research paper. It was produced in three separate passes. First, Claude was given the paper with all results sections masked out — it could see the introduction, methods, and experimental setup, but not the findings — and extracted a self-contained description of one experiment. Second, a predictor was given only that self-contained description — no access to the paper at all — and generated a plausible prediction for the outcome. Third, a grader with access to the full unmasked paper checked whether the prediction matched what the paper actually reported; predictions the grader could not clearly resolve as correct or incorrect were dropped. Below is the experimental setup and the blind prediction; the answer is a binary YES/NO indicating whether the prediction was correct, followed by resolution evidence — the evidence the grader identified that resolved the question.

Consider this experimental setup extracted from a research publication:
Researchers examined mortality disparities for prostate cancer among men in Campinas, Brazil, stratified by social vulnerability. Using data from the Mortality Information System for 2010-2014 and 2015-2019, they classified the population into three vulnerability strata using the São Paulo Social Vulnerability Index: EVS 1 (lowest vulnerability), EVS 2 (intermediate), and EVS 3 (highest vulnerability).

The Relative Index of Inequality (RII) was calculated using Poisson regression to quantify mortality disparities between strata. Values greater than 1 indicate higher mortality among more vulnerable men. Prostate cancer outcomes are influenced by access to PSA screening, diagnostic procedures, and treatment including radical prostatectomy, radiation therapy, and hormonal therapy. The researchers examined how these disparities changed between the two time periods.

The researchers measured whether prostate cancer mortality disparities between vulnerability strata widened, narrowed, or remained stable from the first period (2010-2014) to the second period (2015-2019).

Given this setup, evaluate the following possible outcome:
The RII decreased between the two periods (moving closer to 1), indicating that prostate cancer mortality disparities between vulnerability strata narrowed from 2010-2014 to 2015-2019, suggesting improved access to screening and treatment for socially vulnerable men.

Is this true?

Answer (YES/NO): NO